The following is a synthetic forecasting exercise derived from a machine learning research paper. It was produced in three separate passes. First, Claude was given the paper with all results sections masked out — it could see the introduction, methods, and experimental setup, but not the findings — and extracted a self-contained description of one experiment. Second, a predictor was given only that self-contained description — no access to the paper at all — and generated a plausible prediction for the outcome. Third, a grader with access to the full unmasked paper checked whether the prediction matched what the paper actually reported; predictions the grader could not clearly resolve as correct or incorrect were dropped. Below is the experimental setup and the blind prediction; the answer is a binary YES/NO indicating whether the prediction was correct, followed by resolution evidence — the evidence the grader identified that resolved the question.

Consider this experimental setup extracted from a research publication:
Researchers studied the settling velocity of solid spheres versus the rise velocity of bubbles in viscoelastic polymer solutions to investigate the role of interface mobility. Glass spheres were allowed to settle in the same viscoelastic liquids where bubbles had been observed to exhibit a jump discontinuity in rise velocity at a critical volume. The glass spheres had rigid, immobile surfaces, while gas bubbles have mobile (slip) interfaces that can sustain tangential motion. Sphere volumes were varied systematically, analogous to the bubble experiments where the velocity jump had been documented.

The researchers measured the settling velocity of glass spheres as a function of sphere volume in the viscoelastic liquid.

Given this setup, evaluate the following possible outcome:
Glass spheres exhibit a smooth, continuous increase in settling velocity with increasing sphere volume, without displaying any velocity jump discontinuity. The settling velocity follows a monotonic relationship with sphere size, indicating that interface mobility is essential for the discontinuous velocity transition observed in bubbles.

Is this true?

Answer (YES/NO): YES